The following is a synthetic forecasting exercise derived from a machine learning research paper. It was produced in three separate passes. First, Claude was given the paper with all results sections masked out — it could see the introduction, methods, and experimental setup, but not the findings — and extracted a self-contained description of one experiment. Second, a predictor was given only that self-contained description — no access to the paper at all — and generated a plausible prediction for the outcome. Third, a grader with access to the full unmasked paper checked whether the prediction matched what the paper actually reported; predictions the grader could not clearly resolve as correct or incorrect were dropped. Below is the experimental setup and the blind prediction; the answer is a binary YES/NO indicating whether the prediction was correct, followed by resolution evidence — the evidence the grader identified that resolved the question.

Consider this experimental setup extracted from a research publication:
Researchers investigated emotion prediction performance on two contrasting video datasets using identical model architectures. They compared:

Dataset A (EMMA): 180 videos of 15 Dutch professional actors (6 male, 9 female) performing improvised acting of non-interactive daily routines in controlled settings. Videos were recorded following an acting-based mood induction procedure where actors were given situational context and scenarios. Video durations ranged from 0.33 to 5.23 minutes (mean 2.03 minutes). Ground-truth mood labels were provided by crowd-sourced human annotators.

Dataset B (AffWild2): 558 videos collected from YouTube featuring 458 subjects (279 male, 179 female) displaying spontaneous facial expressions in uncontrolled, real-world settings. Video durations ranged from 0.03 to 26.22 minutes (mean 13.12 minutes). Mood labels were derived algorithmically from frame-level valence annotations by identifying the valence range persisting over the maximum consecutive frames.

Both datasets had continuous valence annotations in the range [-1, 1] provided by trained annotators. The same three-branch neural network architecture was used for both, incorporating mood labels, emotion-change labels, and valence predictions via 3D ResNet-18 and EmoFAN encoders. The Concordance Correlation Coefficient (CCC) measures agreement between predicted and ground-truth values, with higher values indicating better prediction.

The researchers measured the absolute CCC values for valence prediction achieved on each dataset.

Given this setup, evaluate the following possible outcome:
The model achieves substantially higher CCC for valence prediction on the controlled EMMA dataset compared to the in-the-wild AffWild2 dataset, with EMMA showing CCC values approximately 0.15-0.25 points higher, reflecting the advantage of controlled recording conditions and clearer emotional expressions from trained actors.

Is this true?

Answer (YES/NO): NO